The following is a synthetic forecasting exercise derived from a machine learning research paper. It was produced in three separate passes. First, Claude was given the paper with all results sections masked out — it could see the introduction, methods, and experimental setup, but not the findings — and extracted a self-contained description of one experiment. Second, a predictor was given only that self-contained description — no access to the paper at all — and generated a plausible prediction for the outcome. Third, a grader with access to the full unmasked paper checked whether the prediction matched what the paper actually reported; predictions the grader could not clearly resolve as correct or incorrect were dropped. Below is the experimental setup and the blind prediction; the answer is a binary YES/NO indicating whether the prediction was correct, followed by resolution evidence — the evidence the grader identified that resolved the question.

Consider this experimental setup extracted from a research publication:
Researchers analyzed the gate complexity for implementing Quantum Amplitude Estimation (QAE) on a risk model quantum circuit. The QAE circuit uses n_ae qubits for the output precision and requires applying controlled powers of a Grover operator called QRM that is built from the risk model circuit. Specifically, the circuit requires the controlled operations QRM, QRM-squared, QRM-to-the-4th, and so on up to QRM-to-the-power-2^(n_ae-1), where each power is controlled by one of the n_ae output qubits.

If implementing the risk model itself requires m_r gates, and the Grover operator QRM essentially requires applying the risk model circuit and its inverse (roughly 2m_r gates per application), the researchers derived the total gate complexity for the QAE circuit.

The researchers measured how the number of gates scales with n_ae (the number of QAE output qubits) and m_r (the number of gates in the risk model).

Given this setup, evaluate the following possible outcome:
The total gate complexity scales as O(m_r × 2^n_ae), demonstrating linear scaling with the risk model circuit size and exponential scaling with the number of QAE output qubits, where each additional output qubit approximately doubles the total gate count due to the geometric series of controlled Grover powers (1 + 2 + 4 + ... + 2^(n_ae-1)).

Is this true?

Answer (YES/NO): YES